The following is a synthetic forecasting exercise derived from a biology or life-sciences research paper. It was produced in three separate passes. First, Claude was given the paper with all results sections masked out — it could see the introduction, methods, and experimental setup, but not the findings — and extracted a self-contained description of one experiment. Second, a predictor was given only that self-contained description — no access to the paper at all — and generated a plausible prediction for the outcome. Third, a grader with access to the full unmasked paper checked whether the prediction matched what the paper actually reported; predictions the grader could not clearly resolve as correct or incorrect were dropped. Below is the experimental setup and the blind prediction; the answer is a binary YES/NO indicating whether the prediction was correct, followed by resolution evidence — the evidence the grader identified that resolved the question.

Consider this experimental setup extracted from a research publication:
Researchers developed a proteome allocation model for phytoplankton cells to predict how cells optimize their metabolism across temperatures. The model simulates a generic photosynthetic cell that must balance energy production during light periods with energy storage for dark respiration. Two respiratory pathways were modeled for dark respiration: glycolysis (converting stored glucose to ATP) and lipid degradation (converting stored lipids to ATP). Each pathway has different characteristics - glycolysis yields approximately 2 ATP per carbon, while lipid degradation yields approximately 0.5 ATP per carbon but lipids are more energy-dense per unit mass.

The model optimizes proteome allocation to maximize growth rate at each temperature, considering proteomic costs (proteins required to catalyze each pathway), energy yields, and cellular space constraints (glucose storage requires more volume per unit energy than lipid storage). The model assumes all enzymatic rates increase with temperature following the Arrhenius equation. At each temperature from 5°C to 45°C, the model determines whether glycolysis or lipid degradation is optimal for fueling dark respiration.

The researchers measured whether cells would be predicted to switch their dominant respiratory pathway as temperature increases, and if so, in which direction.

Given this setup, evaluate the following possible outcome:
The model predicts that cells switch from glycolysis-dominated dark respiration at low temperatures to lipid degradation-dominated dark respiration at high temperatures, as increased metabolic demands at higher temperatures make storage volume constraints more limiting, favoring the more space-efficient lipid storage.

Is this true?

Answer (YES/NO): YES